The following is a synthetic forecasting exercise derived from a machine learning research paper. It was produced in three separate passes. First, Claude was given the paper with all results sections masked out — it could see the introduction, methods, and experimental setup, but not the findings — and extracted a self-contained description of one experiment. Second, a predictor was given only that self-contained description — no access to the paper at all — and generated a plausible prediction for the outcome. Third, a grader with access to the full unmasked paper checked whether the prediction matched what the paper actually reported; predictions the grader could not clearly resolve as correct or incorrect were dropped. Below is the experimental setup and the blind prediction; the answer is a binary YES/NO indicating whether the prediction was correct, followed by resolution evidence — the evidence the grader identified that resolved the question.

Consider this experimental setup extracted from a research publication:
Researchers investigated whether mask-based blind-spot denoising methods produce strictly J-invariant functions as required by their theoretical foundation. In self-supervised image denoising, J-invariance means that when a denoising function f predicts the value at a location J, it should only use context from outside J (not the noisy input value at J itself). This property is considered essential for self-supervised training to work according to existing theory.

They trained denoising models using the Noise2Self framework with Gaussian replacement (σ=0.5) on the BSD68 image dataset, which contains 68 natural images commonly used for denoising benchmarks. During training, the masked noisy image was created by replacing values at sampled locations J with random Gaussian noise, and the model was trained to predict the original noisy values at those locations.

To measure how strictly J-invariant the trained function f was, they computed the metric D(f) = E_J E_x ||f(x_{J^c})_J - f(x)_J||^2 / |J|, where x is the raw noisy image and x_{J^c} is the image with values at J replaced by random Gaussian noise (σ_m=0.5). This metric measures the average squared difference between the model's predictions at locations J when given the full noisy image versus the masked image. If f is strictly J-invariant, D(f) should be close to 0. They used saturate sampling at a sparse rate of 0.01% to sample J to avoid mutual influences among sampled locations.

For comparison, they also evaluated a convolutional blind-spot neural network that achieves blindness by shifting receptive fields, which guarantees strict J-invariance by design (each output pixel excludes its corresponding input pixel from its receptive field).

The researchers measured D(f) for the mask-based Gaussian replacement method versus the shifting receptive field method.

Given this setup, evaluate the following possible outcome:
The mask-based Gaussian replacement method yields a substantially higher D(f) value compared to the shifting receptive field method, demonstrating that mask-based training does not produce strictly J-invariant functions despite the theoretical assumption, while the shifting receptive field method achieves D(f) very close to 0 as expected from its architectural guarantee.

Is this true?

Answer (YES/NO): YES